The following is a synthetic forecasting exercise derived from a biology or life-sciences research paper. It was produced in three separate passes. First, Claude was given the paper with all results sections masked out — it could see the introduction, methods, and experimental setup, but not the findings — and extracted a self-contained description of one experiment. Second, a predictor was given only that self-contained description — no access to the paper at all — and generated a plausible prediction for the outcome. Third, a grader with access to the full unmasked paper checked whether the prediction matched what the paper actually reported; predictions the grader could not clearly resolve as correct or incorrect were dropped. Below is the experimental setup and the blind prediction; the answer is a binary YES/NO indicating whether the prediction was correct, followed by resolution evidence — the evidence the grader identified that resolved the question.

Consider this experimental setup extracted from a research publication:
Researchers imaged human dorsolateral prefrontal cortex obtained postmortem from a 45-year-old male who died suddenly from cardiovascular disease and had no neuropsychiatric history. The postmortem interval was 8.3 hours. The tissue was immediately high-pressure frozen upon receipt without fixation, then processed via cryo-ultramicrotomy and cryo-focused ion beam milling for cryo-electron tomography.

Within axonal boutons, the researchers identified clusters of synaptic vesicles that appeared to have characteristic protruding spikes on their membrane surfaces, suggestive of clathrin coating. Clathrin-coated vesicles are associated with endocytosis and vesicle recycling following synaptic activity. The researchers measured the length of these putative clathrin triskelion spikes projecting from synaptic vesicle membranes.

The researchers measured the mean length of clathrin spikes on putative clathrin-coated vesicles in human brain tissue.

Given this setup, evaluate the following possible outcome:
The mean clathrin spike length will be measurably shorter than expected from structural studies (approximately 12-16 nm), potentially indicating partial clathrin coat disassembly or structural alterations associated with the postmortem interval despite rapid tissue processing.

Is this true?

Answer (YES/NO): NO